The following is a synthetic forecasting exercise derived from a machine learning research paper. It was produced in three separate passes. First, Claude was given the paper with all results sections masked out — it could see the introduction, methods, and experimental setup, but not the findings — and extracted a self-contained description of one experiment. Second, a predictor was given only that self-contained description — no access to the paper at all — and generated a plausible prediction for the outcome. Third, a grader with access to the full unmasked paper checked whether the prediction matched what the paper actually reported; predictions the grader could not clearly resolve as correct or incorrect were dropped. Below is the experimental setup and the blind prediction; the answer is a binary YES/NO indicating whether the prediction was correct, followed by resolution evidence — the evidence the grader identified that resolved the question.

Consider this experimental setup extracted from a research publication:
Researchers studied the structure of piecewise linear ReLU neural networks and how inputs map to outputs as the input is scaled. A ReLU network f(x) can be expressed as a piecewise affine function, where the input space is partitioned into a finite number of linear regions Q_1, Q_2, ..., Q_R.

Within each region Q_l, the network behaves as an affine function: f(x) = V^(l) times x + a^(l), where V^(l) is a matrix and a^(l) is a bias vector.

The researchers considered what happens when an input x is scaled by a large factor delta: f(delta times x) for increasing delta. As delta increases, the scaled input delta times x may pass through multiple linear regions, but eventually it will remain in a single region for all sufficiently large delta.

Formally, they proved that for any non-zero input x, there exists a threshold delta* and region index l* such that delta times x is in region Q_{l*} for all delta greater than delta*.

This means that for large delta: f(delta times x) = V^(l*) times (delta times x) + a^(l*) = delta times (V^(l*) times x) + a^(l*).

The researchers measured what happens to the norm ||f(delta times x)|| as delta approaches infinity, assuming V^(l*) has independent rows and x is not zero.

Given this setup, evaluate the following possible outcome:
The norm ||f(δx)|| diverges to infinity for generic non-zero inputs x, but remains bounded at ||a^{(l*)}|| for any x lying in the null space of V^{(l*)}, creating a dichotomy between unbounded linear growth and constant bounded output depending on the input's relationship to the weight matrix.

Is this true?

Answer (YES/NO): NO